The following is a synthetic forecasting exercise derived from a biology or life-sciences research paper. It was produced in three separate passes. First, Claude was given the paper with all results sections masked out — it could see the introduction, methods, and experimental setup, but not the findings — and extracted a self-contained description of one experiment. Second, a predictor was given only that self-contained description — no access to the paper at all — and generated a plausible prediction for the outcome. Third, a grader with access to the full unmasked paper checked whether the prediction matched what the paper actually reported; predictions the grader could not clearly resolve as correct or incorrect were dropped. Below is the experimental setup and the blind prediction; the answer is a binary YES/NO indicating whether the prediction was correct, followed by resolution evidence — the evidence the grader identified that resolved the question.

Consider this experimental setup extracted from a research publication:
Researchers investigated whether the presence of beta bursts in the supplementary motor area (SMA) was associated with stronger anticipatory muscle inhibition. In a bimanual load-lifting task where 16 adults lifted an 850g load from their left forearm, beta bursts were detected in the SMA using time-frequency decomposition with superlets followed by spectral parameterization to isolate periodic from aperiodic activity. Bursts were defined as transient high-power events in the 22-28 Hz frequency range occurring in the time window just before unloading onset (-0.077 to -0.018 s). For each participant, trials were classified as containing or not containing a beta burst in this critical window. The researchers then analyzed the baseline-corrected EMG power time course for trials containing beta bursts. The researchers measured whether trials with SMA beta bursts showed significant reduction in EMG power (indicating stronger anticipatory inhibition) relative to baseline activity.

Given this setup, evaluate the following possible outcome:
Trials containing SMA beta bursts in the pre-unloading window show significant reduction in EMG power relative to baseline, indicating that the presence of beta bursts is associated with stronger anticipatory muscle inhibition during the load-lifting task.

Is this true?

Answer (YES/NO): YES